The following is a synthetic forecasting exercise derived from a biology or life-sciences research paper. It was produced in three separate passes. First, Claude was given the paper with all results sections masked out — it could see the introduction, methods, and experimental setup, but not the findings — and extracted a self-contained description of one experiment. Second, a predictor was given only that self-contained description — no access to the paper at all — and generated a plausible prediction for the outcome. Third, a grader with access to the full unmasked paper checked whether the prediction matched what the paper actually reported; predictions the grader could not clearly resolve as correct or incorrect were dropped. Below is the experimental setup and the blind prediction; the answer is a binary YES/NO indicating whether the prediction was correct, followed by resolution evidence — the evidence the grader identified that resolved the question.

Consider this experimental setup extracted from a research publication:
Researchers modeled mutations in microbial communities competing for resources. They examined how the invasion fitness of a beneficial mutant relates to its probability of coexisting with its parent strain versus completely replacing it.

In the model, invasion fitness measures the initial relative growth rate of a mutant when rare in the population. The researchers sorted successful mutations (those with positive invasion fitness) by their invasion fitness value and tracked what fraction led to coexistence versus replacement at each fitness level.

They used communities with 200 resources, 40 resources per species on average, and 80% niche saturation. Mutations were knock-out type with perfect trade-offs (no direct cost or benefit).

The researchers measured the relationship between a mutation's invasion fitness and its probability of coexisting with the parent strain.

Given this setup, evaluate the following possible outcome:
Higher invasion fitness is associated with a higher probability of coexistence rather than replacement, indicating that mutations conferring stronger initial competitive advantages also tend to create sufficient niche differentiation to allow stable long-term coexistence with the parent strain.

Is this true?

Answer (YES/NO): NO